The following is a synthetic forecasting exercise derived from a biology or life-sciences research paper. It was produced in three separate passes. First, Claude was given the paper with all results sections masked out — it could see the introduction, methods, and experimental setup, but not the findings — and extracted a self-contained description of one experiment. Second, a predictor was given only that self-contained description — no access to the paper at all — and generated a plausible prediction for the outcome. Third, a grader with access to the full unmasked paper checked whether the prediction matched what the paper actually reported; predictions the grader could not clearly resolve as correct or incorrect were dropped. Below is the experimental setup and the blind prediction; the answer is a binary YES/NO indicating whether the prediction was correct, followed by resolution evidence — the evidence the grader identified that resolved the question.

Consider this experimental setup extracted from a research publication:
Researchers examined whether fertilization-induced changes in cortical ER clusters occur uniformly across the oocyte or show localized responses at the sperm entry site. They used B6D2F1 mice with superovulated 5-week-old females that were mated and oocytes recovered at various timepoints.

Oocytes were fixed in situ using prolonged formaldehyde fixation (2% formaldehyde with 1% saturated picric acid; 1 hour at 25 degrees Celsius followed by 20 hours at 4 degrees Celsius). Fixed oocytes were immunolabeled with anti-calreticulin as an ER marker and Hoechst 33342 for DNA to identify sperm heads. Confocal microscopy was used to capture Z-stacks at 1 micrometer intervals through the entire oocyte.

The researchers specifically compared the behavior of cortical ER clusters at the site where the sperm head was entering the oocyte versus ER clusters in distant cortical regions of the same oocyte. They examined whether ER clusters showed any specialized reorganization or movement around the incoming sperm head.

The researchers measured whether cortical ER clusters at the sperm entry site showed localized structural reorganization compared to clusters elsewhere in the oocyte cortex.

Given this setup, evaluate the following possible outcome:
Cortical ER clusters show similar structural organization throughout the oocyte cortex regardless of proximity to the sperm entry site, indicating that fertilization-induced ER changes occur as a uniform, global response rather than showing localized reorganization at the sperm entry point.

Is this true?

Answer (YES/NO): NO